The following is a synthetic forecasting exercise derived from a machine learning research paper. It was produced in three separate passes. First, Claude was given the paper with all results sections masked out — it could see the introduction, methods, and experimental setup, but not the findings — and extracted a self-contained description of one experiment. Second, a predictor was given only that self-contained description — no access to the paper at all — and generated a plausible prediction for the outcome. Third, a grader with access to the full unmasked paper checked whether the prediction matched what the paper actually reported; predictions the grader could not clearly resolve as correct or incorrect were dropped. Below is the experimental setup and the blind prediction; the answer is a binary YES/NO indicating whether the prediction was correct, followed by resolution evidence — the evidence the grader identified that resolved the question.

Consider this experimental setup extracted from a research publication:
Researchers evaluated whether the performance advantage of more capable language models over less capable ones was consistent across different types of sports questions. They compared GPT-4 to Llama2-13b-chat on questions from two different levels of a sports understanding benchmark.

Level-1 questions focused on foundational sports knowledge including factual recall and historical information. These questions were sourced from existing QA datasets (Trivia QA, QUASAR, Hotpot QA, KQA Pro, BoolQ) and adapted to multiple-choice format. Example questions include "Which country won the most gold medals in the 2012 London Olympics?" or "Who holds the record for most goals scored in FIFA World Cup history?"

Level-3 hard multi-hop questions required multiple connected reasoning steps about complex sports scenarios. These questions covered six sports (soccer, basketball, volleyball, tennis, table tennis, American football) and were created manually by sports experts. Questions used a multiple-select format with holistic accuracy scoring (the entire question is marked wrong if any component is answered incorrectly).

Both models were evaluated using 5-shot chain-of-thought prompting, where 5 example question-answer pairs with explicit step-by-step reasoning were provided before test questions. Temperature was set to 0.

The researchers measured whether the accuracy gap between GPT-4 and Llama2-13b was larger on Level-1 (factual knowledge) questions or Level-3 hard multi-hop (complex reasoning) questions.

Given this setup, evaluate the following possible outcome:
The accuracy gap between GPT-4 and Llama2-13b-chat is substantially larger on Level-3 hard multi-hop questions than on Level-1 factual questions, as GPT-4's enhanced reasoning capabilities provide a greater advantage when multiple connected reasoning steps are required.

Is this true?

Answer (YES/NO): NO